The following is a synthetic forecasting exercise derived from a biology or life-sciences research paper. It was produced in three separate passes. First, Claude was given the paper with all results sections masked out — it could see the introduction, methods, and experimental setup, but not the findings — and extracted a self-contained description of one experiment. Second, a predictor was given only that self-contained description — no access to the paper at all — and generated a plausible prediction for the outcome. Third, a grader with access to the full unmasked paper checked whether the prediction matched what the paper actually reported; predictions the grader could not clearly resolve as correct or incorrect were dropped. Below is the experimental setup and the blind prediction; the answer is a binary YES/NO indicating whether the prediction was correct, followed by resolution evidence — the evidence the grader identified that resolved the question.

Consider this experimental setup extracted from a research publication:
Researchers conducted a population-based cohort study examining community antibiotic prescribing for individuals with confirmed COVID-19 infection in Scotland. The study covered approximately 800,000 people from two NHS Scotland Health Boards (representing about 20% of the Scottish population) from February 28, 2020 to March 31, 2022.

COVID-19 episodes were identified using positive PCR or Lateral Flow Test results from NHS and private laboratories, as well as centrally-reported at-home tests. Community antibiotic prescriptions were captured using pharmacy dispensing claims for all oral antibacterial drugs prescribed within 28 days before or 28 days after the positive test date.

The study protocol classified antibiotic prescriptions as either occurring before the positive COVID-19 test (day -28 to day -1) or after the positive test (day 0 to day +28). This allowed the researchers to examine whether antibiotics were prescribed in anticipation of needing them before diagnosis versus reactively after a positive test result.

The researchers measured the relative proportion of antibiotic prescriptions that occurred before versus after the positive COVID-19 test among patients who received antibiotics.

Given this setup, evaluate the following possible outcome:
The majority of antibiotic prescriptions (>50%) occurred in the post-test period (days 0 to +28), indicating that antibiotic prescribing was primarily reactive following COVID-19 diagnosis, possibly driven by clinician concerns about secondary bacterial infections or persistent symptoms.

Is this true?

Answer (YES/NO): YES